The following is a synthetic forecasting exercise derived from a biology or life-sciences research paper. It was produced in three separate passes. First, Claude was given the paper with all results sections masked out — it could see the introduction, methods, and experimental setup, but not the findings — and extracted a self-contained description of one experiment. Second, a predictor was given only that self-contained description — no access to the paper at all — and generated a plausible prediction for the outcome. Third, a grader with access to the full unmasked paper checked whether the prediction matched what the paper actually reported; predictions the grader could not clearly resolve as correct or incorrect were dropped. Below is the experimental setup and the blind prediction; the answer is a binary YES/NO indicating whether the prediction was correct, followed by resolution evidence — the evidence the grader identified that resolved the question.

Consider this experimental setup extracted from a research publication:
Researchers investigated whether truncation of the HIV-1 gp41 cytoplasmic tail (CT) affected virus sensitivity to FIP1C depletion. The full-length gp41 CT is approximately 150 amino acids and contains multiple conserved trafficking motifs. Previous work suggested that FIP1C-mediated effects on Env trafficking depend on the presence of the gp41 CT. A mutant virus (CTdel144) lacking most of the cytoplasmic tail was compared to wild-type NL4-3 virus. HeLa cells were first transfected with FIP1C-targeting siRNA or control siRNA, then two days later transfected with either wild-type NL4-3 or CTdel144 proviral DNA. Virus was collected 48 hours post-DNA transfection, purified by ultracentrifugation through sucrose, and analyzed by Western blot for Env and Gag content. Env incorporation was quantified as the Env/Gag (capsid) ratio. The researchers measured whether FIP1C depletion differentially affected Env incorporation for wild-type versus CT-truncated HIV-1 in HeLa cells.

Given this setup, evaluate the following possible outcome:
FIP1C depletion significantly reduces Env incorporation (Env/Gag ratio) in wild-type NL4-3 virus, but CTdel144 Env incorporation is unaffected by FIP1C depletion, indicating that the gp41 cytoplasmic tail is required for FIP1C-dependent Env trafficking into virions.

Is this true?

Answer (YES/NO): NO